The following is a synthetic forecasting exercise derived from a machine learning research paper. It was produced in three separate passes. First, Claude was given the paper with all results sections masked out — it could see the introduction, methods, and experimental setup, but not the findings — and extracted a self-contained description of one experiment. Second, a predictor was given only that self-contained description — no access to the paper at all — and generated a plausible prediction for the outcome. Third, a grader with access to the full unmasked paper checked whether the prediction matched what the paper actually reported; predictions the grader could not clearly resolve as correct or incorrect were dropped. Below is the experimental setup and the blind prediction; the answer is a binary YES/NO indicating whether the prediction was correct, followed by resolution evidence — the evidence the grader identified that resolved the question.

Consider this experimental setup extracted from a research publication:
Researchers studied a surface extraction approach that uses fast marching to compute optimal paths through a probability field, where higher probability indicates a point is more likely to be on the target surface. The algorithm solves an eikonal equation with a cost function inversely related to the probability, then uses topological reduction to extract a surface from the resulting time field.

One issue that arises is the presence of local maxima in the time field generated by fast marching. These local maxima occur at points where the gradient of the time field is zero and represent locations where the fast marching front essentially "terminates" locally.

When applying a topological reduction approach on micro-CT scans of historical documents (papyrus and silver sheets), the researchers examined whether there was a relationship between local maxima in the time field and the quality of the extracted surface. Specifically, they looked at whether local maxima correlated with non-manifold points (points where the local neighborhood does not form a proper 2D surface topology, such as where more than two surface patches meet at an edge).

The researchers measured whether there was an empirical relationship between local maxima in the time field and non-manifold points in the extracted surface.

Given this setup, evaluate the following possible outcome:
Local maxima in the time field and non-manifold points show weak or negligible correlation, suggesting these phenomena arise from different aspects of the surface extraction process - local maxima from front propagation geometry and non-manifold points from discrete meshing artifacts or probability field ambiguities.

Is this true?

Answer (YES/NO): NO